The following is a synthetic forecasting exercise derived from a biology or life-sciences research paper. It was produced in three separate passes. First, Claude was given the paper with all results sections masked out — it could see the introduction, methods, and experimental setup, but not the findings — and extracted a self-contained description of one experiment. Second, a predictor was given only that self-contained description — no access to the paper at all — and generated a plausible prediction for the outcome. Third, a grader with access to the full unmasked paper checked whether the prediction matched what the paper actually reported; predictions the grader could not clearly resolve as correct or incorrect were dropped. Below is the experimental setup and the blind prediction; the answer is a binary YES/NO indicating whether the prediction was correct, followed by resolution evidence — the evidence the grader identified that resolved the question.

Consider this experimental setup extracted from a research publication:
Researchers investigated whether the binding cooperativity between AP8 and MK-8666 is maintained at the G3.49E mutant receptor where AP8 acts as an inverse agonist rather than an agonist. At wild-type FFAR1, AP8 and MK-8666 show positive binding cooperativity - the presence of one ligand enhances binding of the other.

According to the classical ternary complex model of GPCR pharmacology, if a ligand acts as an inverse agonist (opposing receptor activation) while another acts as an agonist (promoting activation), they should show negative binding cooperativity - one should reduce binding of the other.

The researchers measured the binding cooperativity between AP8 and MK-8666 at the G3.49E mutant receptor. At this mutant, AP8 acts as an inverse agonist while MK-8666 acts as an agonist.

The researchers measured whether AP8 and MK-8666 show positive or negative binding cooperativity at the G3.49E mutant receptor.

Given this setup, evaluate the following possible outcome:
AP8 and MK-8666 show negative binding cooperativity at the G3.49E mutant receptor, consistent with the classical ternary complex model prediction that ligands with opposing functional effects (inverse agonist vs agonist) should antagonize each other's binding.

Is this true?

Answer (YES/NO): NO